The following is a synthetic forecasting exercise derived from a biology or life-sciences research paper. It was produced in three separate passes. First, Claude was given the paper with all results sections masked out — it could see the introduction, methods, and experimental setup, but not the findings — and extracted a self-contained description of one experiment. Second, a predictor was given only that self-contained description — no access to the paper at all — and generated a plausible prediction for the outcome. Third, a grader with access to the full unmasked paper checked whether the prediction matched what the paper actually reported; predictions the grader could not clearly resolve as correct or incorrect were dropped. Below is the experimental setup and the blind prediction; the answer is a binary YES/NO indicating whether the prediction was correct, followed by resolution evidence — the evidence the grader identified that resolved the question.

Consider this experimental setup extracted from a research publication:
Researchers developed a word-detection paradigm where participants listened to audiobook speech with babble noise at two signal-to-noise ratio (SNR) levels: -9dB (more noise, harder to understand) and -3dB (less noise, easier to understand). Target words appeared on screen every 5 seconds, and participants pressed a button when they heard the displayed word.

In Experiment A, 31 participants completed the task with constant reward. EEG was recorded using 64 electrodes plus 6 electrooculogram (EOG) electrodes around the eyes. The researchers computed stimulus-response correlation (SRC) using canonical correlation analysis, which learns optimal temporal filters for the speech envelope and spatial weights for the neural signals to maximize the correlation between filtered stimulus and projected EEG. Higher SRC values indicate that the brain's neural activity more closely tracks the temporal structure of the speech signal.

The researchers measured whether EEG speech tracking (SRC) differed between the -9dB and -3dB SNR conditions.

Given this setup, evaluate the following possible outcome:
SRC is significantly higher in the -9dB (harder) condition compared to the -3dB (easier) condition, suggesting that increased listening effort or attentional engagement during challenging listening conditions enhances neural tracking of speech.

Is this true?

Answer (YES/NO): NO